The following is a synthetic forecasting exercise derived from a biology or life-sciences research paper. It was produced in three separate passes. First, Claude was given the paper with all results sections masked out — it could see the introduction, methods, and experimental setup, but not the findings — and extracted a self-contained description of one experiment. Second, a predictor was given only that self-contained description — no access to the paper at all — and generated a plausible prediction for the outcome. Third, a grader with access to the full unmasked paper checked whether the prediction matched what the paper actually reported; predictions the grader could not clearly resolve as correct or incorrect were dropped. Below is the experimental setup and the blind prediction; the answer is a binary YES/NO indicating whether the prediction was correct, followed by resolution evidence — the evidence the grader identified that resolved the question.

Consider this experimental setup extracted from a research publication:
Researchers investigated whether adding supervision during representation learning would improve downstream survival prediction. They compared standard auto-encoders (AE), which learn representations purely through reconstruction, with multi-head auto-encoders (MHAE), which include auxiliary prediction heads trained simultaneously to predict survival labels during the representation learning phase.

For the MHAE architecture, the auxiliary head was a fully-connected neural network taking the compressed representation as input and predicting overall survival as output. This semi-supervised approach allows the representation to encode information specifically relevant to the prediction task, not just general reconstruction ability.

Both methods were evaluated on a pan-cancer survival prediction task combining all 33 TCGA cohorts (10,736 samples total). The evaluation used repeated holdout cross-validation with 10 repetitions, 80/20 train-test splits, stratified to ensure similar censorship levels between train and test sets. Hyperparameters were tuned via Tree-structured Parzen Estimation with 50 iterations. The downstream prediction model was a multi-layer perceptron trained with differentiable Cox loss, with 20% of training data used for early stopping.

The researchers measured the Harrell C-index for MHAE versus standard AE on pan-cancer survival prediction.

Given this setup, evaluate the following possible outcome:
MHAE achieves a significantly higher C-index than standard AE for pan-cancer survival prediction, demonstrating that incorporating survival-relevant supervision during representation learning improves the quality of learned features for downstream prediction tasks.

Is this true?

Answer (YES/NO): NO